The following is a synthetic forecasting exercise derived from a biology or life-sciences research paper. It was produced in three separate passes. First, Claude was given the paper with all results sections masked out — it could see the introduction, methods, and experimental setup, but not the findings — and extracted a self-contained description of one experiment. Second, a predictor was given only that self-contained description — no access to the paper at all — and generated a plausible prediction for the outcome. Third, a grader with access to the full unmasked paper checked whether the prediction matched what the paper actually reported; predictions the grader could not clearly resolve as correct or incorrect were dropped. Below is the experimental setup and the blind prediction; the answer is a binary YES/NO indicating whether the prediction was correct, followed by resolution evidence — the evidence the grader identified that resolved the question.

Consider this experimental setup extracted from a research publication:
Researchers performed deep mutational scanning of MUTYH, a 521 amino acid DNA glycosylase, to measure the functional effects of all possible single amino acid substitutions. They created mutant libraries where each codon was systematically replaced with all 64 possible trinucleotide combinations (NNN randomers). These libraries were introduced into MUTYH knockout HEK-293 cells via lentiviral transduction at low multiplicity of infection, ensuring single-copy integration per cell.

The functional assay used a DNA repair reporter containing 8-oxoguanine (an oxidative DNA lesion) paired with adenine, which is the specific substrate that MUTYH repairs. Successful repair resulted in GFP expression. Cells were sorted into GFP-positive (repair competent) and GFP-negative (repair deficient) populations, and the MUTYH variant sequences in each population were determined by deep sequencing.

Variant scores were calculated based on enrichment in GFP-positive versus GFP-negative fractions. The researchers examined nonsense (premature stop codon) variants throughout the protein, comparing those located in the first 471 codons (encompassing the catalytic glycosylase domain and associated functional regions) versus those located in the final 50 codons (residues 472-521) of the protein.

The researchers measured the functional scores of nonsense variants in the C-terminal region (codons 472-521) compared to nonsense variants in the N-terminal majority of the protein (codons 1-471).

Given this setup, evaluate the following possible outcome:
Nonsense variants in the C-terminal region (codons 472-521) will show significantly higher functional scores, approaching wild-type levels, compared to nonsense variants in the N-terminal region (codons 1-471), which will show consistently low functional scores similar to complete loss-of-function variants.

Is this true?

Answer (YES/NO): YES